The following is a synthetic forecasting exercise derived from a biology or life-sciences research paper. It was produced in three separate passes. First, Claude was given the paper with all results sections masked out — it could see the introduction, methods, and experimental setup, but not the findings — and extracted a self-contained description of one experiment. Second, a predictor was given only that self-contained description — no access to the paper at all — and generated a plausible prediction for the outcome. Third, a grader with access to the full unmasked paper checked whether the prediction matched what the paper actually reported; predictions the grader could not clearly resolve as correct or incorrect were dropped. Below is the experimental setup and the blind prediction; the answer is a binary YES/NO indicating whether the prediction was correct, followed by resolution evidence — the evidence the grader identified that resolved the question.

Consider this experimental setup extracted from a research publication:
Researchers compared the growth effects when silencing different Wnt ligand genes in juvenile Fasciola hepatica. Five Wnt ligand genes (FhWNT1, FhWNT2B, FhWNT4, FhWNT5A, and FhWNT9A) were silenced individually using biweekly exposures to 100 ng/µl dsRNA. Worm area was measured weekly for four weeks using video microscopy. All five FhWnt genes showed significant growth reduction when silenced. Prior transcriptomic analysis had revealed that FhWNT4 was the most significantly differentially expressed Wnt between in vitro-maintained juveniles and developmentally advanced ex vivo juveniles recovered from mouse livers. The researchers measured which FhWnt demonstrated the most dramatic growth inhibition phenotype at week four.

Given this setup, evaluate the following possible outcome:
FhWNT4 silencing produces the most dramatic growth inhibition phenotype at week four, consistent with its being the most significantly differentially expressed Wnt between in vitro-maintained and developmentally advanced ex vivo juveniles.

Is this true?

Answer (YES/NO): YES